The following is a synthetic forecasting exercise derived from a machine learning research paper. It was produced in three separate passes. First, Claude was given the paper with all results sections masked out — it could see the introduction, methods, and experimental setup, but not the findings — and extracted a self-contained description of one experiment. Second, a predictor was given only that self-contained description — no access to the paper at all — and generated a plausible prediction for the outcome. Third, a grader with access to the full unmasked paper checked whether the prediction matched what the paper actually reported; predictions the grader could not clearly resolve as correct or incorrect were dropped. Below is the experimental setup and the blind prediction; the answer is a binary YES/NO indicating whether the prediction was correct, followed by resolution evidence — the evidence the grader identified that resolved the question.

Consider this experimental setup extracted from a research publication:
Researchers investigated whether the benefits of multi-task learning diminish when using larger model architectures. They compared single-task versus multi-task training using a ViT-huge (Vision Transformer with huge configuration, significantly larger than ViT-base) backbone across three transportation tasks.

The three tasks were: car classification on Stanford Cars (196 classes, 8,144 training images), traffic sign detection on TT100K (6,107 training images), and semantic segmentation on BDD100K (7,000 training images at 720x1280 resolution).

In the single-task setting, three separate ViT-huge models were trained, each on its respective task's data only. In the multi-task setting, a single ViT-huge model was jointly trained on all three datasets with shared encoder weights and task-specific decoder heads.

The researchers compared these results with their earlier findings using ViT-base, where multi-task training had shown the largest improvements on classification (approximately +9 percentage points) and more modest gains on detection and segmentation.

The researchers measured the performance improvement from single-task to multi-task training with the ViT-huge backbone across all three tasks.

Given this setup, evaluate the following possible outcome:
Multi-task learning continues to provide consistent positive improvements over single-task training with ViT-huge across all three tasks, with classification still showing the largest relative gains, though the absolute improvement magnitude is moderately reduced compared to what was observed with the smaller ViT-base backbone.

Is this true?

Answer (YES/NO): NO